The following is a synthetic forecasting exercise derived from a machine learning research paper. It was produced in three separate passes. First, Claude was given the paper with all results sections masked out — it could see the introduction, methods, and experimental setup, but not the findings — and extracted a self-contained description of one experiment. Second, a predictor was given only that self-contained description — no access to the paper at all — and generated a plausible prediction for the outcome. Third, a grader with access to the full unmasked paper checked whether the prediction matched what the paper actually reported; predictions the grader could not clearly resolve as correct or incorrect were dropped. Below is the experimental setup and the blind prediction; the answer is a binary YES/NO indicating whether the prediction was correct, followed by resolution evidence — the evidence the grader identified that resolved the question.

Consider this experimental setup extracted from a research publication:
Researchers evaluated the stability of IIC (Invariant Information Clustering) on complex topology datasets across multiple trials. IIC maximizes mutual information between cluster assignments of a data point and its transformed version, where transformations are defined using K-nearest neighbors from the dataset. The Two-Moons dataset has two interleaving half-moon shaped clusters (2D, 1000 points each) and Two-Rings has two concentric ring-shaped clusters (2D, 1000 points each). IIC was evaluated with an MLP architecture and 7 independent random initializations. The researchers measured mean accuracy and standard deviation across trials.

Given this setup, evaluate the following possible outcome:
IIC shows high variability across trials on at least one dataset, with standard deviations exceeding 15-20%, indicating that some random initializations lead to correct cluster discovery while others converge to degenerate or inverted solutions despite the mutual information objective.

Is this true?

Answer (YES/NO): YES